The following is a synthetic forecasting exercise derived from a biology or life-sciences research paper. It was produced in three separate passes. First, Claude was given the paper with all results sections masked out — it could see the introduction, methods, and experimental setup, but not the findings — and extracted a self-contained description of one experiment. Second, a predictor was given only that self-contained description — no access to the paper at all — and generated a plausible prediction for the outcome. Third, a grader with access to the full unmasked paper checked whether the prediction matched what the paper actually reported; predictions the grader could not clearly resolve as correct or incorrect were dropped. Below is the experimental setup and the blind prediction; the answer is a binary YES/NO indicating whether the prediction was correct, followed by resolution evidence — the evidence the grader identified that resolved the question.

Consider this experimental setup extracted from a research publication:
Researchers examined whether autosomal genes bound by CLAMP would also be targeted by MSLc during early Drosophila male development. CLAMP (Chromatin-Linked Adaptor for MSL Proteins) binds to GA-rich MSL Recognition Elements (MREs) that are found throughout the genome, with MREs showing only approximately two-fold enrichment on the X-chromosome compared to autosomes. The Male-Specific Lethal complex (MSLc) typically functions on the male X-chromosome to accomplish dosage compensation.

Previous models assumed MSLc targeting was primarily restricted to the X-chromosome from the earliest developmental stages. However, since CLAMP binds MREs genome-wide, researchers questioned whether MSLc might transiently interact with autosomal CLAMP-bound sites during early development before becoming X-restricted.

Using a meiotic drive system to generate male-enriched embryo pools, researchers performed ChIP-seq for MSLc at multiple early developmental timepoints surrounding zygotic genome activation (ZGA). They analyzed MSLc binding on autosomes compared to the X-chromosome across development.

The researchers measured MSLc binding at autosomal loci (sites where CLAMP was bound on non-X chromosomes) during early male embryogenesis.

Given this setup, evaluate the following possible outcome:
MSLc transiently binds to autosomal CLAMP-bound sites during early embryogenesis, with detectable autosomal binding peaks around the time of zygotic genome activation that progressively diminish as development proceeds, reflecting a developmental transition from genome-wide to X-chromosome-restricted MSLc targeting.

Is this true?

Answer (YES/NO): YES